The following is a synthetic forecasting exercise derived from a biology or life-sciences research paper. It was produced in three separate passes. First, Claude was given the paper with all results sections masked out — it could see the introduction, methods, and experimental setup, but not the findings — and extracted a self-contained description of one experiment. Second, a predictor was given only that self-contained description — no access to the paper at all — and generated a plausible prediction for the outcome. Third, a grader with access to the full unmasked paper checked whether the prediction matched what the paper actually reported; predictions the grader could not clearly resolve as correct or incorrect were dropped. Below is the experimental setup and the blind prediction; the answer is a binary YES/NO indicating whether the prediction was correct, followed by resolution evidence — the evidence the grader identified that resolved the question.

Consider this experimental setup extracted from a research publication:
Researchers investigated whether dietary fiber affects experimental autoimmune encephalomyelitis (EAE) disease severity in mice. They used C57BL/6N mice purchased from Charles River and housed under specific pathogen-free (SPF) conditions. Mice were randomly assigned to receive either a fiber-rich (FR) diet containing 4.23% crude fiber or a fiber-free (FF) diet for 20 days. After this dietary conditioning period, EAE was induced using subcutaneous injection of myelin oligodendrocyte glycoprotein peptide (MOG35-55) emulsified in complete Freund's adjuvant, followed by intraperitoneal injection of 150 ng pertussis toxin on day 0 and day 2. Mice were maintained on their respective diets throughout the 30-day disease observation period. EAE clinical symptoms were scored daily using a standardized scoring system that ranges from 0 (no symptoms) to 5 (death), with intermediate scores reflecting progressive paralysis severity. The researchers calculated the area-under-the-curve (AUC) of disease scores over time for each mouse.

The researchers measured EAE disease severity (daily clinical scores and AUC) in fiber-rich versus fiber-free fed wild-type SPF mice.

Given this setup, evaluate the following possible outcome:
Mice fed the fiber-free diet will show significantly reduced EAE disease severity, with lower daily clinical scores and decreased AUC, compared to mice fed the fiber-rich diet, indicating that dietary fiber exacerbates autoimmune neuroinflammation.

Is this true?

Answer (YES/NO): NO